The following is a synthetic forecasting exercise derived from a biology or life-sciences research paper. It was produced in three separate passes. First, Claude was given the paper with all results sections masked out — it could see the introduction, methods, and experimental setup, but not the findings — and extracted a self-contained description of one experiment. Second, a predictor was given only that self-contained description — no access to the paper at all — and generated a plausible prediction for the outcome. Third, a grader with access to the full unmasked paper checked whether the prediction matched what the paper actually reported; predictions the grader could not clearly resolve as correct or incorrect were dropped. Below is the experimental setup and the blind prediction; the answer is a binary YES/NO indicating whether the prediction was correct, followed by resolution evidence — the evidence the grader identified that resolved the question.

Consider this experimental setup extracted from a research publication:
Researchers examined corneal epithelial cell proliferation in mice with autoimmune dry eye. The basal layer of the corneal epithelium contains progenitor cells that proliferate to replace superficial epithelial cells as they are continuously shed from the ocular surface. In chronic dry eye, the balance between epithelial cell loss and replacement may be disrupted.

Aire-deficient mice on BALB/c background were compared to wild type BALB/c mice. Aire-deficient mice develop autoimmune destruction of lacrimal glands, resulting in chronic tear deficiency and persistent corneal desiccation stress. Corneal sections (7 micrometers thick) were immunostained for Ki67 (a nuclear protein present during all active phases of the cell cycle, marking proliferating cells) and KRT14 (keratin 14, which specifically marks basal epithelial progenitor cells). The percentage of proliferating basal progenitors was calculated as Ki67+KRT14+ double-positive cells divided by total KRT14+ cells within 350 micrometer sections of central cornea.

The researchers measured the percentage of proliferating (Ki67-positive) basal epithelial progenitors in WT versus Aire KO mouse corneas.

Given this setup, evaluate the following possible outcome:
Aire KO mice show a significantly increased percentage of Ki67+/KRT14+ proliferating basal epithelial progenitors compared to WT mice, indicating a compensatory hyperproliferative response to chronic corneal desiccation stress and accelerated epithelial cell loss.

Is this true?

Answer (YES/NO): YES